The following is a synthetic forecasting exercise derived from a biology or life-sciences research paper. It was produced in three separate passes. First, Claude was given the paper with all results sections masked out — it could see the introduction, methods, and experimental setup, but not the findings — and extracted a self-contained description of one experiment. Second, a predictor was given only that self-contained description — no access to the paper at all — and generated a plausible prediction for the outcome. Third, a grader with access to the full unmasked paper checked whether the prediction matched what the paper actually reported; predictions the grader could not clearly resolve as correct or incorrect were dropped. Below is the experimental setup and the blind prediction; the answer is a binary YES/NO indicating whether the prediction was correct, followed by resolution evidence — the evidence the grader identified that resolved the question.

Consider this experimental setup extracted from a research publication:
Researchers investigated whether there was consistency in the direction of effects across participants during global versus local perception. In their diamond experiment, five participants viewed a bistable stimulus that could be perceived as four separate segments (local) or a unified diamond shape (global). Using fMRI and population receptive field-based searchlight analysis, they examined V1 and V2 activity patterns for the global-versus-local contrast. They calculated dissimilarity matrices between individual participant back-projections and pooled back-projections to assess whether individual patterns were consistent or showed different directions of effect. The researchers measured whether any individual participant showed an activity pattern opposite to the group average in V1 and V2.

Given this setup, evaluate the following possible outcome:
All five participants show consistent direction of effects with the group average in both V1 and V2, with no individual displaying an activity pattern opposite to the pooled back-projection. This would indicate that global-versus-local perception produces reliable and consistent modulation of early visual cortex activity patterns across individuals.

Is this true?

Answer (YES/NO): NO